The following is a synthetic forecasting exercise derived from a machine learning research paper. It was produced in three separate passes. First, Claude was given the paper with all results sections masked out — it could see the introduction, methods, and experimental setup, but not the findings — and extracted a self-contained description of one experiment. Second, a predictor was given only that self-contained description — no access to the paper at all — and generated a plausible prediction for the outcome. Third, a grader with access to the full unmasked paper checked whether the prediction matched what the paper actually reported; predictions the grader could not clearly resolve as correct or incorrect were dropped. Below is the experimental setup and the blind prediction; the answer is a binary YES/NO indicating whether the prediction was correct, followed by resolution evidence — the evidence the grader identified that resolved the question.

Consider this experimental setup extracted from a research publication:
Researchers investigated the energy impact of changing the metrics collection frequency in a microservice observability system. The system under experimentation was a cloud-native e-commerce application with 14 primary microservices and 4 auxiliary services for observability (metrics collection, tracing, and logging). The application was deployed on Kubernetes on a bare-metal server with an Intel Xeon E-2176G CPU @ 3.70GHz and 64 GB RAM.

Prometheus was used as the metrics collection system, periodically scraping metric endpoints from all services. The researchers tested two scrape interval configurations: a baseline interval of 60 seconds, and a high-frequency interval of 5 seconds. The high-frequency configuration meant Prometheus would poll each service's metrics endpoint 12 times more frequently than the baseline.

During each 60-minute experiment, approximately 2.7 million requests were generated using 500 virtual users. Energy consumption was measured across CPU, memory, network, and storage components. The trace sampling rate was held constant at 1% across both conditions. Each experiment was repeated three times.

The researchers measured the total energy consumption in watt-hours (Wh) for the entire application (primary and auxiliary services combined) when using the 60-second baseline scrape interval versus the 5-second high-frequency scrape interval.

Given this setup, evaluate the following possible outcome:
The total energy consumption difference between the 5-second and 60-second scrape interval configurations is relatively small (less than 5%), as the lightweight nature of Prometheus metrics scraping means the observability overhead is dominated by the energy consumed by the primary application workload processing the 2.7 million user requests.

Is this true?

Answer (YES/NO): YES